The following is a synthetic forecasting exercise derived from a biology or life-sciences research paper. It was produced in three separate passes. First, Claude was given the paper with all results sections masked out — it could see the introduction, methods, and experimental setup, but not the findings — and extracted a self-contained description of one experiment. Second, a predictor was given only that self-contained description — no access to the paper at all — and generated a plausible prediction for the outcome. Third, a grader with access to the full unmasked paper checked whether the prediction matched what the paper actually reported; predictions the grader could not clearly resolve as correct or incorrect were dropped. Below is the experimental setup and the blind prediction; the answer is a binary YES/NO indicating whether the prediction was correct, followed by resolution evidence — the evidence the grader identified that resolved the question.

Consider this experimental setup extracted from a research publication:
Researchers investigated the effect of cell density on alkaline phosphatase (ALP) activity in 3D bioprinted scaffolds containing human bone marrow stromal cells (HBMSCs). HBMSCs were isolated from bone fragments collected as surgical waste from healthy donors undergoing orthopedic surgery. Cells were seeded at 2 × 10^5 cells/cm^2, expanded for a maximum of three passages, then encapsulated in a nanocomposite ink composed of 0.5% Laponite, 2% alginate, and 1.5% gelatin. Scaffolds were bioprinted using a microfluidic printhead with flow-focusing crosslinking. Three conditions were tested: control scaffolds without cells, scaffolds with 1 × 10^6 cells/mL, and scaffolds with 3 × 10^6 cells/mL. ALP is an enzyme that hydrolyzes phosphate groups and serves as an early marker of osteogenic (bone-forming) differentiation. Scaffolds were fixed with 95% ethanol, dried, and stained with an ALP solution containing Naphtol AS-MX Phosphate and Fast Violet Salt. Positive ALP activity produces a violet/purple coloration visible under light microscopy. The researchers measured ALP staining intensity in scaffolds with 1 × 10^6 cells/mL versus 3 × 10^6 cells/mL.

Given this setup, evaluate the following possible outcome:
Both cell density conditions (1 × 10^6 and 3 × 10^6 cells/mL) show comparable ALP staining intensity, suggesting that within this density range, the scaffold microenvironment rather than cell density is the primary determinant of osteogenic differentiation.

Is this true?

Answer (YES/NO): NO